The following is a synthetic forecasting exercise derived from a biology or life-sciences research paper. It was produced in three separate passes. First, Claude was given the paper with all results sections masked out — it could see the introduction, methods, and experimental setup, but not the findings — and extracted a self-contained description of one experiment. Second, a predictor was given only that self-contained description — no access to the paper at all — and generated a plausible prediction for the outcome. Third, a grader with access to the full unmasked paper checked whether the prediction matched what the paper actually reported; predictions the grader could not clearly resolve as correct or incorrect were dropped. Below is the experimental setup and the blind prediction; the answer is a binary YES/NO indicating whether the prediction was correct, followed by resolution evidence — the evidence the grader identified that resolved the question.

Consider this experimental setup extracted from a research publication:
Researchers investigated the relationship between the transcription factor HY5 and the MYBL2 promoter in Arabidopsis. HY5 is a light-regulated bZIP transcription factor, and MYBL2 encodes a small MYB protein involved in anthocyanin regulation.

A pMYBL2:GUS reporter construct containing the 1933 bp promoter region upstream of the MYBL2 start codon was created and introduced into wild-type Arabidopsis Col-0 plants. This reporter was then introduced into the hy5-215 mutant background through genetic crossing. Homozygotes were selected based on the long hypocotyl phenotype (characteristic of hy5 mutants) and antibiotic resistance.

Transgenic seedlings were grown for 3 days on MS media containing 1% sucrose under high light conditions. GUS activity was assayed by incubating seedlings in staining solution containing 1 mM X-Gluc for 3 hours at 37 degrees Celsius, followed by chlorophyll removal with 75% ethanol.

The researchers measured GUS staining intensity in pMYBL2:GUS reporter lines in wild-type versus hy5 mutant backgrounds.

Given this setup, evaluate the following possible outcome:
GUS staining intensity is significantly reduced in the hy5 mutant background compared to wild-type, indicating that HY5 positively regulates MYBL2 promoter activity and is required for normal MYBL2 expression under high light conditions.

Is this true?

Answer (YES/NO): NO